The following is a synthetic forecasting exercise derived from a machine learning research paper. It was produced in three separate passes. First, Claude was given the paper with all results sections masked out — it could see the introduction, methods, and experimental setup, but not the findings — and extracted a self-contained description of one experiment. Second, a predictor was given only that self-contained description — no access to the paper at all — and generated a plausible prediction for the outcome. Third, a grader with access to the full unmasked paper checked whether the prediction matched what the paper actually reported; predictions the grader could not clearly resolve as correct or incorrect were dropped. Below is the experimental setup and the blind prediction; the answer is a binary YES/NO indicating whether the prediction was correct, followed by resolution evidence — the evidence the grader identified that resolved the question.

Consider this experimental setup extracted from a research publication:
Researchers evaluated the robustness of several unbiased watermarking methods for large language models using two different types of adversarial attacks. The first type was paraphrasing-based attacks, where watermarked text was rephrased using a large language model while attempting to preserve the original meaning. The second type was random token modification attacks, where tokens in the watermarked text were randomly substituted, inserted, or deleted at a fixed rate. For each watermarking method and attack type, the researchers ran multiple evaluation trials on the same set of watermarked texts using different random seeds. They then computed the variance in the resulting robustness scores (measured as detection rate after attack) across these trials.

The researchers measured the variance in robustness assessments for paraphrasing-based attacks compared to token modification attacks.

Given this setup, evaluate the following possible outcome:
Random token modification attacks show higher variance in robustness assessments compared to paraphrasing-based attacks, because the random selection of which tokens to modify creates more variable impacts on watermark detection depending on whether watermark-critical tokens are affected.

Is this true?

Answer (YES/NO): NO